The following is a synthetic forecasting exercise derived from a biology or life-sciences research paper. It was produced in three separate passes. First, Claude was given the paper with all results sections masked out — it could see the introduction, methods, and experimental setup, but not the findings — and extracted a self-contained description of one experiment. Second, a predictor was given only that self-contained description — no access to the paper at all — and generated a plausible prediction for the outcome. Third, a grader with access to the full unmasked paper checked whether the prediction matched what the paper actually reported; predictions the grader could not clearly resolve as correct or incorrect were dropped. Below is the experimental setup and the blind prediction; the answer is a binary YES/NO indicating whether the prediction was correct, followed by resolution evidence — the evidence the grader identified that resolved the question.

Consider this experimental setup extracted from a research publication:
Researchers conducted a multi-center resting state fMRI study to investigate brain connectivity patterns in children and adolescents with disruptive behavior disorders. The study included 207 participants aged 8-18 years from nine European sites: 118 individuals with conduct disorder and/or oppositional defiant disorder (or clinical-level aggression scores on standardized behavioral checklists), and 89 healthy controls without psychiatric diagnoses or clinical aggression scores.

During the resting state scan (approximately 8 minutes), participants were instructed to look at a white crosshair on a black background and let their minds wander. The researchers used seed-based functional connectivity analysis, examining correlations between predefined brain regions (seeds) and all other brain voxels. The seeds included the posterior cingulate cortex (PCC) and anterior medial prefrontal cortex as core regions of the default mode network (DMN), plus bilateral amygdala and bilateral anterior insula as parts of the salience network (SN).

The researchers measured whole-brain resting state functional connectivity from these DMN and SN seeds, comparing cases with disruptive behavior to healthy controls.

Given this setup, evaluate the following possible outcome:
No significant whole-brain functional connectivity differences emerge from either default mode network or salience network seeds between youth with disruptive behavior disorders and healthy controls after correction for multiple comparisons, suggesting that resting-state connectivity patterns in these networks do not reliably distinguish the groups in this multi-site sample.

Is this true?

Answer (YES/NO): NO